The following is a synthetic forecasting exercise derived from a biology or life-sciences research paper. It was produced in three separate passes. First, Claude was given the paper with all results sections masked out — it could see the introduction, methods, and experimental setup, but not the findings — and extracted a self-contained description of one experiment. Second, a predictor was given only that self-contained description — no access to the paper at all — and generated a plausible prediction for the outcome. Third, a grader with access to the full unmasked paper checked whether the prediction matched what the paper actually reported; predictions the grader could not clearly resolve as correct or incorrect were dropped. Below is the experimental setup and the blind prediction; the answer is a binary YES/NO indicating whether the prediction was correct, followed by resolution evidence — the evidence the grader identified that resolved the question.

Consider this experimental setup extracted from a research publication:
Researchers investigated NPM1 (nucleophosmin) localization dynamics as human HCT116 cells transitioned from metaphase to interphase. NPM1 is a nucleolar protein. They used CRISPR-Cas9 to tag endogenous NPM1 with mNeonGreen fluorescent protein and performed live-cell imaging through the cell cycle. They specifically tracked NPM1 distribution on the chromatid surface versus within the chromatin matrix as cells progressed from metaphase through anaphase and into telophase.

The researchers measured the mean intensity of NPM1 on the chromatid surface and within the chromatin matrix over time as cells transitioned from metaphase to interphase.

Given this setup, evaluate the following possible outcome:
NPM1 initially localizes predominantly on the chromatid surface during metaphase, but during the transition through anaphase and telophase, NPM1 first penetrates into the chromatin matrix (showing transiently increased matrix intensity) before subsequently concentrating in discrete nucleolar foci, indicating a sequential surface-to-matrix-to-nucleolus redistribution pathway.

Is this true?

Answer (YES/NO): NO